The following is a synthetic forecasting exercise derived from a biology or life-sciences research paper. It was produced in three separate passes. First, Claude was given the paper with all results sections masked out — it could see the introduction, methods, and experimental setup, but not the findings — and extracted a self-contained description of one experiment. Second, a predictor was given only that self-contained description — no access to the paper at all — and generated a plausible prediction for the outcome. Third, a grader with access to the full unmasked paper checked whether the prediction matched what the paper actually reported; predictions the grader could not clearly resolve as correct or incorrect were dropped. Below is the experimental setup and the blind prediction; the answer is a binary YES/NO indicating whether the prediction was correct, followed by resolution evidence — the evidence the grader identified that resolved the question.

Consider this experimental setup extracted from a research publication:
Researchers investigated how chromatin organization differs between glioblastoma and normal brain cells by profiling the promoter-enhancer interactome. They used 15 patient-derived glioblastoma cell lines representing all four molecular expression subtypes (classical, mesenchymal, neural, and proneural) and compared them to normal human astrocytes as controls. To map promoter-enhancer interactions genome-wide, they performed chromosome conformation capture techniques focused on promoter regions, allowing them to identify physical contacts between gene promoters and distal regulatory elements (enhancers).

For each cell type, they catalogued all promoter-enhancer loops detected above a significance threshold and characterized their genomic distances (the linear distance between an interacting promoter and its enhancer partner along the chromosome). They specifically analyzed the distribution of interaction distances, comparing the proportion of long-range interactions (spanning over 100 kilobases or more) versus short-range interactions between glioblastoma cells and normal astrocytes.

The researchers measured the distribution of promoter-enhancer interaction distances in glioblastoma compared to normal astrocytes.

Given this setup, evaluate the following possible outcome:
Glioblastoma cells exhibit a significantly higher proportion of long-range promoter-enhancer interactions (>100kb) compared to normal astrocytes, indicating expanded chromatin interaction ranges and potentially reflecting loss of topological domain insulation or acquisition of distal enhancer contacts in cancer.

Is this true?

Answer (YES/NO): NO